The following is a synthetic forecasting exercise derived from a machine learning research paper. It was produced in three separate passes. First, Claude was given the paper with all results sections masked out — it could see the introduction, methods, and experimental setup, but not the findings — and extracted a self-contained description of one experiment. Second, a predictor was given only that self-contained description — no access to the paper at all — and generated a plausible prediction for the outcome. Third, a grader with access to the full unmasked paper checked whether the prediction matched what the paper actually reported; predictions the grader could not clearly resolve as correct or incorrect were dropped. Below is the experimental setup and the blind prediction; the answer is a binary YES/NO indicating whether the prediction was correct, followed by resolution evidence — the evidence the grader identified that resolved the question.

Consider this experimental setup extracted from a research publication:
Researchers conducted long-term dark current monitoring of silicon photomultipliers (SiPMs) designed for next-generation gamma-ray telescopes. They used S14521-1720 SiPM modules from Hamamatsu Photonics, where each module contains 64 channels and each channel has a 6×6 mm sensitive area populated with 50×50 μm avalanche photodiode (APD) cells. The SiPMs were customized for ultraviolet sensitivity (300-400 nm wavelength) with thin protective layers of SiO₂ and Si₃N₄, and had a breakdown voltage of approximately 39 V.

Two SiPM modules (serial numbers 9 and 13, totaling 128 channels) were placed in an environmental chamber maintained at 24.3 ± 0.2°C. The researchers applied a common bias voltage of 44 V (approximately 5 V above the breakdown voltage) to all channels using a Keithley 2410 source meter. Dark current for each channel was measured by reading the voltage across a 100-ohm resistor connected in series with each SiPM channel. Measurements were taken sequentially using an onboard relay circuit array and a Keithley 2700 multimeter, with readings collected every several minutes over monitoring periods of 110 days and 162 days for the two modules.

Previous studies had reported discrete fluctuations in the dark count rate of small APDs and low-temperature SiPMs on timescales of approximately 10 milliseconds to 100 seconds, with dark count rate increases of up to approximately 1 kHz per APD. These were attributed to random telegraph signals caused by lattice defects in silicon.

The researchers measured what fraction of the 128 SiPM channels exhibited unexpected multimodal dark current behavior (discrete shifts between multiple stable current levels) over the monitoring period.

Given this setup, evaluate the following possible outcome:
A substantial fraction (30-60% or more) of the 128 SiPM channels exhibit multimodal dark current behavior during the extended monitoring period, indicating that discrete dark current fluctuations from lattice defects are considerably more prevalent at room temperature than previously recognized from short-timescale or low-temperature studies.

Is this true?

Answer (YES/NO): YES